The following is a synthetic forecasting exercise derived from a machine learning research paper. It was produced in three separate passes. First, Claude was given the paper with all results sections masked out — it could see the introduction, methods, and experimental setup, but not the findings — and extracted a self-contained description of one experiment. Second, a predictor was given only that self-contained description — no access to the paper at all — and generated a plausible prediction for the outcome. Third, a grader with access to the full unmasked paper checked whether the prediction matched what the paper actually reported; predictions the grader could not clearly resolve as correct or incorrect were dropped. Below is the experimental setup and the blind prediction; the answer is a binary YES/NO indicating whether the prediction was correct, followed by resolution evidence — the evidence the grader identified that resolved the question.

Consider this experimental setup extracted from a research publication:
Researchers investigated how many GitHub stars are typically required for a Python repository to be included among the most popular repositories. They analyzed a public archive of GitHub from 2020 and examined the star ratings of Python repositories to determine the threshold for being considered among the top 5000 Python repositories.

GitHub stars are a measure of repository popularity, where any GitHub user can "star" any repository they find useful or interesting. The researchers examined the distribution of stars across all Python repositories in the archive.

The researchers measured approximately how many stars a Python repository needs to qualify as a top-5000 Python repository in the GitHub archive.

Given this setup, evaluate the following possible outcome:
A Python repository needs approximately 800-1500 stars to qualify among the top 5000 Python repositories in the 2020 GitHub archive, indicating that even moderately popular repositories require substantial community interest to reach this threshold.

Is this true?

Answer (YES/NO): NO